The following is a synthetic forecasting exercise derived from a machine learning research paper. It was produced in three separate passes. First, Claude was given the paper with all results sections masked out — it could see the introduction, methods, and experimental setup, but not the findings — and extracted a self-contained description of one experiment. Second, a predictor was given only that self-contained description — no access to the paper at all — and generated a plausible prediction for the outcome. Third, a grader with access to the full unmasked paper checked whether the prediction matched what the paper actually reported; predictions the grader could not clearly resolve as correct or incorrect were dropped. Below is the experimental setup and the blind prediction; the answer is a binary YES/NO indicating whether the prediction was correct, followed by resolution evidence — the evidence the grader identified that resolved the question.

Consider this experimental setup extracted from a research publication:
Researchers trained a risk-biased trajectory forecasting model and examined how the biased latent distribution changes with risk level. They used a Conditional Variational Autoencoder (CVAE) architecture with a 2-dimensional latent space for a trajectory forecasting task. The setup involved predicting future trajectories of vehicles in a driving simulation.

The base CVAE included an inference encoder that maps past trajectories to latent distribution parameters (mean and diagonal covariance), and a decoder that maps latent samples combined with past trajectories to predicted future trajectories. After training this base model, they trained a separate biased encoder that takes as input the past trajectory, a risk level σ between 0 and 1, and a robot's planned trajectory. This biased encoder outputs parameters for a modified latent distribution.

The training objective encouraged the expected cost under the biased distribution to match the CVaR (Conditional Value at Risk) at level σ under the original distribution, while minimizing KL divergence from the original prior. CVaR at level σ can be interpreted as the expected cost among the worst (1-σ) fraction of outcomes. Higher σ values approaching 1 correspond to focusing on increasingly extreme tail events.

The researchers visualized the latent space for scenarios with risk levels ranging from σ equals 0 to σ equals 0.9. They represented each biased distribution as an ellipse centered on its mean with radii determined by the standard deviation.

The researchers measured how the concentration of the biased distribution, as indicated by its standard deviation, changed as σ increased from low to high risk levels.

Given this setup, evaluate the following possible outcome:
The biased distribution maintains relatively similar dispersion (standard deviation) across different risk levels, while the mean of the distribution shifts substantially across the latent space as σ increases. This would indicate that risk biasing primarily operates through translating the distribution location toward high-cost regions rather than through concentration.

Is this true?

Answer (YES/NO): NO